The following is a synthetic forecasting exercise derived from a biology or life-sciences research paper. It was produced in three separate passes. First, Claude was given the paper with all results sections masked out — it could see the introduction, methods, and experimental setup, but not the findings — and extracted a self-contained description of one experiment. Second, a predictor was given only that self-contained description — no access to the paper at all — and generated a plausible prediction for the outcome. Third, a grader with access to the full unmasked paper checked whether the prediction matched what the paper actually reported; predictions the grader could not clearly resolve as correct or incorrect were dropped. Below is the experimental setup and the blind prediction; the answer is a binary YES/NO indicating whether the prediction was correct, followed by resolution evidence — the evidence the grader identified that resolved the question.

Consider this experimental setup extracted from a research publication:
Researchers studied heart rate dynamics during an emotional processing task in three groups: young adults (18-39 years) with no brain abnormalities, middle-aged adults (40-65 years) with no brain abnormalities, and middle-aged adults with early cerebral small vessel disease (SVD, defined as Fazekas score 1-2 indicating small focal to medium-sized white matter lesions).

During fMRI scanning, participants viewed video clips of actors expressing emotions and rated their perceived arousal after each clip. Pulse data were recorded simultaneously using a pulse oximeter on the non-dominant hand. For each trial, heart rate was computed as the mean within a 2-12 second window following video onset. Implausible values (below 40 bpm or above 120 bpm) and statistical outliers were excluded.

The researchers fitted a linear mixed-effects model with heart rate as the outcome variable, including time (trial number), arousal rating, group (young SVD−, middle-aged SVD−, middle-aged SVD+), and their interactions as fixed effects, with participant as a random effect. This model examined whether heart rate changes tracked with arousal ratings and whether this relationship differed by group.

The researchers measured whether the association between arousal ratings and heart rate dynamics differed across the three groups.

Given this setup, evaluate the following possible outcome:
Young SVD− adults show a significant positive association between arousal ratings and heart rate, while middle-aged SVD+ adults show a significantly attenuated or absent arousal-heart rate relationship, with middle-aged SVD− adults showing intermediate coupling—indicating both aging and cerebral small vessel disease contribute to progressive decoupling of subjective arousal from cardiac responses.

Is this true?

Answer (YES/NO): NO